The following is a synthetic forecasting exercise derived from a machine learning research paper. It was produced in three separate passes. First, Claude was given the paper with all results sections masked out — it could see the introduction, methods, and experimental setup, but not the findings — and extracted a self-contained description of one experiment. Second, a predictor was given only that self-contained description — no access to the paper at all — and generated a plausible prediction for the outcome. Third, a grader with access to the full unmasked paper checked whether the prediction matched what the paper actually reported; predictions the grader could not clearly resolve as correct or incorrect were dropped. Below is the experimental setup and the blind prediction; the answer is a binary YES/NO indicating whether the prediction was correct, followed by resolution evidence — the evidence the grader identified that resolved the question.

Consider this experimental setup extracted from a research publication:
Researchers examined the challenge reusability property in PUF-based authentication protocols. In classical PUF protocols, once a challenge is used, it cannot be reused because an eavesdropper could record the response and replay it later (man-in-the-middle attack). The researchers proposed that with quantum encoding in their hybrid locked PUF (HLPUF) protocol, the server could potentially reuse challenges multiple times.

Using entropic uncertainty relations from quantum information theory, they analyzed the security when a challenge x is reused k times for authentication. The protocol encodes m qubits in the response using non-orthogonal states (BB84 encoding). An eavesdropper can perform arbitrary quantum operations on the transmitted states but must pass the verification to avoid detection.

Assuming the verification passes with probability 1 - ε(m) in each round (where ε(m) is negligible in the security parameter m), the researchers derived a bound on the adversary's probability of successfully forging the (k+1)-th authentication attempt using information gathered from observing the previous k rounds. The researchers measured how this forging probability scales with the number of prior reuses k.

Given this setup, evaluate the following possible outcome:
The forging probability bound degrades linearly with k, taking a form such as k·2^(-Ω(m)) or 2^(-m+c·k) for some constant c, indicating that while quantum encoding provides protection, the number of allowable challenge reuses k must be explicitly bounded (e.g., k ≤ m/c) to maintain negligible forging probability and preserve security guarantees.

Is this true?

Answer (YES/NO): NO